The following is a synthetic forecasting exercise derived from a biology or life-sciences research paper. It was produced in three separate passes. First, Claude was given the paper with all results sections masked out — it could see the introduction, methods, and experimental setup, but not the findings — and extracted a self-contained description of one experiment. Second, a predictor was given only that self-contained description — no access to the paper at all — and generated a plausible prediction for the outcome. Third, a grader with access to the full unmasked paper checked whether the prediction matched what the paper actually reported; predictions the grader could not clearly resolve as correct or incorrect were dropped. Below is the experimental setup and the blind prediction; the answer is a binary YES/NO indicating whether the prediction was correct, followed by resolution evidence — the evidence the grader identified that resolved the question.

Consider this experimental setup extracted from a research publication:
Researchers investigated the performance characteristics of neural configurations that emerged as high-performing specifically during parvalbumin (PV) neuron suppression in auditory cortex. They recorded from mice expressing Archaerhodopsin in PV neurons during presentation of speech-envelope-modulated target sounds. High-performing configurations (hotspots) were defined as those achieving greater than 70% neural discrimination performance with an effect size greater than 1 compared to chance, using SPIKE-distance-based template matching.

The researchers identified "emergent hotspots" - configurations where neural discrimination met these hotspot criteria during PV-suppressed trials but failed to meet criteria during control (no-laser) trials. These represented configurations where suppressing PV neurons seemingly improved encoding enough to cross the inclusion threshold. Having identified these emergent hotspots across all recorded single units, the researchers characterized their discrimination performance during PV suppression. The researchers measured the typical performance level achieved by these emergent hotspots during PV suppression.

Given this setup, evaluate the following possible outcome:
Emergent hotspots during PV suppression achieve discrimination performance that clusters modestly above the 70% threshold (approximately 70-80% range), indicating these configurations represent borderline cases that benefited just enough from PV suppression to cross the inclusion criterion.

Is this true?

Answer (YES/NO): YES